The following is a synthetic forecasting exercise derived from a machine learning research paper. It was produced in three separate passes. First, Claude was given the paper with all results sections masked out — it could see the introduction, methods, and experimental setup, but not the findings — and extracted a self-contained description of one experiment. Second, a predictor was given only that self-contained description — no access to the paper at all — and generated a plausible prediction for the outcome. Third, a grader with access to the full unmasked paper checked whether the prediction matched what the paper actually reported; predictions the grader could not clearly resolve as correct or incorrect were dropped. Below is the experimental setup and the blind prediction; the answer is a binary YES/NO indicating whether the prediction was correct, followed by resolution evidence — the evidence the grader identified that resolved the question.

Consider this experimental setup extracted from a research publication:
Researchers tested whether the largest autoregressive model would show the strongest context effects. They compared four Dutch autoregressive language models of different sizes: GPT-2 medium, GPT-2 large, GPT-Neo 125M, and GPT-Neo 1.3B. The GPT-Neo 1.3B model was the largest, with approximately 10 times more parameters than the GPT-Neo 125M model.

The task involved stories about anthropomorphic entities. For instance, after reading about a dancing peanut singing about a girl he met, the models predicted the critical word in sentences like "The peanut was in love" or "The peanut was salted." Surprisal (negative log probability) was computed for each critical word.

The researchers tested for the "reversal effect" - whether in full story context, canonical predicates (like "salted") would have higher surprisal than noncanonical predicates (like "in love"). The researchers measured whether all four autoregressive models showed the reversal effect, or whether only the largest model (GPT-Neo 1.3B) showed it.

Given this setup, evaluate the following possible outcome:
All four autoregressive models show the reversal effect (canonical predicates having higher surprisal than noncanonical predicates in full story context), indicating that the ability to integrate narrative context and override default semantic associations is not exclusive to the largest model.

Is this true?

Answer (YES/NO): NO